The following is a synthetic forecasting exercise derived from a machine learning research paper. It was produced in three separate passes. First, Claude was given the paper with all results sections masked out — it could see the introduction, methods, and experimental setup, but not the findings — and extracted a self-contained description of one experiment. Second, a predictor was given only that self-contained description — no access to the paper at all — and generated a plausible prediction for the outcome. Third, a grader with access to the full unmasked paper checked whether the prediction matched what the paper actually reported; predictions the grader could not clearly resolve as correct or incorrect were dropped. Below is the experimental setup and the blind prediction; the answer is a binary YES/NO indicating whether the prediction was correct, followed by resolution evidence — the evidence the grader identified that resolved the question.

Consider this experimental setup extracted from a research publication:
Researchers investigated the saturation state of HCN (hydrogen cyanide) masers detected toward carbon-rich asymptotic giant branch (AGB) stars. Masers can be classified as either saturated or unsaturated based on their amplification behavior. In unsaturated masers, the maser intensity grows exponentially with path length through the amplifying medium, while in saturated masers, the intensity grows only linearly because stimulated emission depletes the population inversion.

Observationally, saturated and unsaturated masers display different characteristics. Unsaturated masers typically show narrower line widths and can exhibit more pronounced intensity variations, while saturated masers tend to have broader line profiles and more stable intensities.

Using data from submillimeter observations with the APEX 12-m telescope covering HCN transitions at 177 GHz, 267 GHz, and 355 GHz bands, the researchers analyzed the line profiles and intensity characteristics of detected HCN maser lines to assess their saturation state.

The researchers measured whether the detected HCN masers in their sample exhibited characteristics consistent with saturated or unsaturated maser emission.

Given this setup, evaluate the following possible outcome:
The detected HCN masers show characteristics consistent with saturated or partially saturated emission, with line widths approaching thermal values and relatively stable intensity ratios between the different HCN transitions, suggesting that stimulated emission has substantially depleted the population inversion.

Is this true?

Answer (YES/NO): NO